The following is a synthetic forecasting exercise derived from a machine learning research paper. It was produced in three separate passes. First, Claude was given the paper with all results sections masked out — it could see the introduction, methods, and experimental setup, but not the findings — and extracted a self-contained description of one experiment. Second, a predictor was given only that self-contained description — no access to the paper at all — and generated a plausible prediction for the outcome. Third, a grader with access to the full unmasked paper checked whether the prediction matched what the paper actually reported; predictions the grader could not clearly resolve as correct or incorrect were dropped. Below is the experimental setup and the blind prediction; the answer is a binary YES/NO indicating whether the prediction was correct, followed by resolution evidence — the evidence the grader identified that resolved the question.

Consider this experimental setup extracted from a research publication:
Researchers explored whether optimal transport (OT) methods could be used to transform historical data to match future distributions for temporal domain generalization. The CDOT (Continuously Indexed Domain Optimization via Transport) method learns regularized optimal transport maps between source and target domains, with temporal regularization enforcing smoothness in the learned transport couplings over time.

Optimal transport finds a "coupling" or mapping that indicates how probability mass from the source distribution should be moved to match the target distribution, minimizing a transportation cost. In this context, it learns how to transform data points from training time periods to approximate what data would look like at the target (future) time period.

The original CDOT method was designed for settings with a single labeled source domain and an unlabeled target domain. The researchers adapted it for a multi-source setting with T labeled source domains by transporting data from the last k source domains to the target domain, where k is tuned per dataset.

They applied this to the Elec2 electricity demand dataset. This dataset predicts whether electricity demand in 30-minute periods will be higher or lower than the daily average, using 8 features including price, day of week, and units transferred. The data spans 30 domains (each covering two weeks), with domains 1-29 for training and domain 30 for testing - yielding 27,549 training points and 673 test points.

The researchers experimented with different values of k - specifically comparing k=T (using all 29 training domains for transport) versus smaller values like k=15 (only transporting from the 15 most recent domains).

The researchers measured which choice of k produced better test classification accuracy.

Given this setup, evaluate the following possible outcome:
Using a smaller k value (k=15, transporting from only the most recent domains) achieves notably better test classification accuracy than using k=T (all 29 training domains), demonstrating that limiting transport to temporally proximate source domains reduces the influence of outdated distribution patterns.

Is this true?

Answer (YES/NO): YES